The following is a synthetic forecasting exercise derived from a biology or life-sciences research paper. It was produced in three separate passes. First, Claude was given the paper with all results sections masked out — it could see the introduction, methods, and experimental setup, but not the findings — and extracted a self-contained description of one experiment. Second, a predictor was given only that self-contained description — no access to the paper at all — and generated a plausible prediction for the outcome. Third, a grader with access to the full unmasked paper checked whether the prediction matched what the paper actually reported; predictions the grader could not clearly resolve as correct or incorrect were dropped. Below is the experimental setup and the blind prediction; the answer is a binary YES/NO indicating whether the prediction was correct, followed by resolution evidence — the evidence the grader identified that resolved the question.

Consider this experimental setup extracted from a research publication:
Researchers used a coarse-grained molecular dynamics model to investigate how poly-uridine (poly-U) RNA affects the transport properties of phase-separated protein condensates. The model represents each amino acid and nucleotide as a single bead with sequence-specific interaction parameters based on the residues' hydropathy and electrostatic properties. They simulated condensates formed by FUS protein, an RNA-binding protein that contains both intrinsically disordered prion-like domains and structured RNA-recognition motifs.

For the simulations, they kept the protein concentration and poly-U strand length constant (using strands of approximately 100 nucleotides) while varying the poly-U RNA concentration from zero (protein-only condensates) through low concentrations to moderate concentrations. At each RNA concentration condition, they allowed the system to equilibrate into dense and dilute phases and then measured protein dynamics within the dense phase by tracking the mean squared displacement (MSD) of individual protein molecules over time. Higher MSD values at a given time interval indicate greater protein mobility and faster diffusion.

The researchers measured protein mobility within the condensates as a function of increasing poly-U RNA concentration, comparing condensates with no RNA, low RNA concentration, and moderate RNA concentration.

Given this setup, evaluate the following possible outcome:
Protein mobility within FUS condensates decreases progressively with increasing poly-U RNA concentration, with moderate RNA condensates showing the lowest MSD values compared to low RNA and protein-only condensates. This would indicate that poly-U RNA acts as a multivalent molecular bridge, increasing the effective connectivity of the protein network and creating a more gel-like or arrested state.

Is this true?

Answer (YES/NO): NO